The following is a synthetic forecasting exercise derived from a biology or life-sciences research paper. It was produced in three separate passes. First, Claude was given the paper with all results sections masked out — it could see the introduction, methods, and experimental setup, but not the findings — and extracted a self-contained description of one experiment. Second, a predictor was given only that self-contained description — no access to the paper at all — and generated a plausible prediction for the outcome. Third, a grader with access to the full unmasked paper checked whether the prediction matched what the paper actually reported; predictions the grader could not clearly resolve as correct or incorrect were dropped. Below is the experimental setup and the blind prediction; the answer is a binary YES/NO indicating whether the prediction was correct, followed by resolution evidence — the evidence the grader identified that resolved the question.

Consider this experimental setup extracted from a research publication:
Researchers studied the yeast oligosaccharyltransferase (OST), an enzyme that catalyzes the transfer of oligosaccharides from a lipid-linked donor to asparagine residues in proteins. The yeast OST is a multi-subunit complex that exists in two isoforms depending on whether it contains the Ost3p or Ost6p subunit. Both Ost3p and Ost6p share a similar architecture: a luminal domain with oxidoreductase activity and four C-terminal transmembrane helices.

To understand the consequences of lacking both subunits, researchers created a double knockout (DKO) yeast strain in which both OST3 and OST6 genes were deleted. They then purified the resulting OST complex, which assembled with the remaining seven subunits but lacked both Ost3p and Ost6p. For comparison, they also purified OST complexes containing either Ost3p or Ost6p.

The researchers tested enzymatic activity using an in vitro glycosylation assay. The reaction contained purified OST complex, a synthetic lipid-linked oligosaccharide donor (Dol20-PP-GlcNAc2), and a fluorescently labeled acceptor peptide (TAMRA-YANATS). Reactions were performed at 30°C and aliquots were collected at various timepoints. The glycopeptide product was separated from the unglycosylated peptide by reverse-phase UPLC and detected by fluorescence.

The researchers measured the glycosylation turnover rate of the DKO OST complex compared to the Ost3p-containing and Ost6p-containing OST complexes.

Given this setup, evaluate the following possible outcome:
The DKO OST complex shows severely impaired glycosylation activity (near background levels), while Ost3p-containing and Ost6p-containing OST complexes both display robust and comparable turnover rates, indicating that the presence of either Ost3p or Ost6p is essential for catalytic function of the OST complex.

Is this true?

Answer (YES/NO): NO